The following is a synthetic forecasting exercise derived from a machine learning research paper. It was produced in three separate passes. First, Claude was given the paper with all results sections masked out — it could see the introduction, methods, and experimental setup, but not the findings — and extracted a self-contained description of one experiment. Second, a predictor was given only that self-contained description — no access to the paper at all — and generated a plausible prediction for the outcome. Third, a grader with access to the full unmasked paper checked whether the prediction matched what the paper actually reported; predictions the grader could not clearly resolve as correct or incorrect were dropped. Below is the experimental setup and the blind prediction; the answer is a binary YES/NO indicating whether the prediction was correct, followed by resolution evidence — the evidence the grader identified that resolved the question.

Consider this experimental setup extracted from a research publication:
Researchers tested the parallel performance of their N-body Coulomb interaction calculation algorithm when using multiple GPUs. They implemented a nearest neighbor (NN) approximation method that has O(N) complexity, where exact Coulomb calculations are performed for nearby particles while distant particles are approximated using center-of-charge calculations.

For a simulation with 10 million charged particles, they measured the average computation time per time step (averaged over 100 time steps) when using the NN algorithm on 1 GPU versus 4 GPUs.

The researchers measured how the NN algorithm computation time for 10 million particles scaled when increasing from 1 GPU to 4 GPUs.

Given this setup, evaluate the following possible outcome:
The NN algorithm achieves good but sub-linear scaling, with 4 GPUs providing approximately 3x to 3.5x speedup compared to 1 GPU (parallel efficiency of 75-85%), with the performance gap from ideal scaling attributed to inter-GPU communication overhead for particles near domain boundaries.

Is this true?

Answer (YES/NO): YES